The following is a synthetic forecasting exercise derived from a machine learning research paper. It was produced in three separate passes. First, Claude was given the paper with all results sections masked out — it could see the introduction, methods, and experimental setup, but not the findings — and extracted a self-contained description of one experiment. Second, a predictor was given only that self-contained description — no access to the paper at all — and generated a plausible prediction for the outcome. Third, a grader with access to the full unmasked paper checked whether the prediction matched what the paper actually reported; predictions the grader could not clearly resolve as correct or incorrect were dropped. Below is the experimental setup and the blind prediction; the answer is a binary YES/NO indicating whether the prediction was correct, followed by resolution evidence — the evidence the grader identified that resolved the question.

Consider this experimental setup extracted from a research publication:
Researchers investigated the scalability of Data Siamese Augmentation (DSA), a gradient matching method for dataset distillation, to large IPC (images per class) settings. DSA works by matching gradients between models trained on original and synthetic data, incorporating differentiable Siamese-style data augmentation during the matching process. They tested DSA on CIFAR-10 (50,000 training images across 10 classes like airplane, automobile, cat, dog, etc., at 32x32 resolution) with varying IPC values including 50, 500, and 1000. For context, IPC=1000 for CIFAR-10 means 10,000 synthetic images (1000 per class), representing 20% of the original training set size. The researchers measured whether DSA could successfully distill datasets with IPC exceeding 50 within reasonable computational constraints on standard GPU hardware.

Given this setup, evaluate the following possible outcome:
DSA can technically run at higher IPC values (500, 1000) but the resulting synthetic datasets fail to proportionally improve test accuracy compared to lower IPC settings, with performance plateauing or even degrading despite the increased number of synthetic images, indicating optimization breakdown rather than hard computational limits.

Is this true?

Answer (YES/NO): NO